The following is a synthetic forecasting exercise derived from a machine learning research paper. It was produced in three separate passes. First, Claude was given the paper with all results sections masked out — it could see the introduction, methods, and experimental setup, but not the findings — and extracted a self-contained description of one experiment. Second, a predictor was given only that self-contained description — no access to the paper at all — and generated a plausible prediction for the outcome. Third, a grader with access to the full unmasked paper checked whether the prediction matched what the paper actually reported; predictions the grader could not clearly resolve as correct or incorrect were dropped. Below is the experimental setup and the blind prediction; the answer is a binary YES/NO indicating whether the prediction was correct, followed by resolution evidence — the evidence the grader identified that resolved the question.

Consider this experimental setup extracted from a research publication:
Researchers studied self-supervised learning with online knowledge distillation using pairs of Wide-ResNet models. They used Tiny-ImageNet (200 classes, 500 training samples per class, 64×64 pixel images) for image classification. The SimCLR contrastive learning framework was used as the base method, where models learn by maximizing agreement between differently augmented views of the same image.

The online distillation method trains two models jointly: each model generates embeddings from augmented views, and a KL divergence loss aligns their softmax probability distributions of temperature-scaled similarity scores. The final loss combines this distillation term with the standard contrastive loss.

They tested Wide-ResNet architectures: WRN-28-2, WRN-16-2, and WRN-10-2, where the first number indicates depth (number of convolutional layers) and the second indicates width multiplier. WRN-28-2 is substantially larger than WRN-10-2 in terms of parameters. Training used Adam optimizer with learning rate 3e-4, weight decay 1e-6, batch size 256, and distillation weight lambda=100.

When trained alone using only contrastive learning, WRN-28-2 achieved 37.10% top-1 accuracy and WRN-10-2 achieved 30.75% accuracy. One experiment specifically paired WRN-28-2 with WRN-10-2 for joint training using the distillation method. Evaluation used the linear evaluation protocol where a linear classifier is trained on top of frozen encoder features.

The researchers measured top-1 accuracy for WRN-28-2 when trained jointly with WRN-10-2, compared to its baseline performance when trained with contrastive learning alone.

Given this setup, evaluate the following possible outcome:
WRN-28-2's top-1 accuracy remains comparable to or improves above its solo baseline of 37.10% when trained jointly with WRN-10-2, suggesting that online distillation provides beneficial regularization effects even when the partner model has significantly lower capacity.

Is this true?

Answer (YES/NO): NO